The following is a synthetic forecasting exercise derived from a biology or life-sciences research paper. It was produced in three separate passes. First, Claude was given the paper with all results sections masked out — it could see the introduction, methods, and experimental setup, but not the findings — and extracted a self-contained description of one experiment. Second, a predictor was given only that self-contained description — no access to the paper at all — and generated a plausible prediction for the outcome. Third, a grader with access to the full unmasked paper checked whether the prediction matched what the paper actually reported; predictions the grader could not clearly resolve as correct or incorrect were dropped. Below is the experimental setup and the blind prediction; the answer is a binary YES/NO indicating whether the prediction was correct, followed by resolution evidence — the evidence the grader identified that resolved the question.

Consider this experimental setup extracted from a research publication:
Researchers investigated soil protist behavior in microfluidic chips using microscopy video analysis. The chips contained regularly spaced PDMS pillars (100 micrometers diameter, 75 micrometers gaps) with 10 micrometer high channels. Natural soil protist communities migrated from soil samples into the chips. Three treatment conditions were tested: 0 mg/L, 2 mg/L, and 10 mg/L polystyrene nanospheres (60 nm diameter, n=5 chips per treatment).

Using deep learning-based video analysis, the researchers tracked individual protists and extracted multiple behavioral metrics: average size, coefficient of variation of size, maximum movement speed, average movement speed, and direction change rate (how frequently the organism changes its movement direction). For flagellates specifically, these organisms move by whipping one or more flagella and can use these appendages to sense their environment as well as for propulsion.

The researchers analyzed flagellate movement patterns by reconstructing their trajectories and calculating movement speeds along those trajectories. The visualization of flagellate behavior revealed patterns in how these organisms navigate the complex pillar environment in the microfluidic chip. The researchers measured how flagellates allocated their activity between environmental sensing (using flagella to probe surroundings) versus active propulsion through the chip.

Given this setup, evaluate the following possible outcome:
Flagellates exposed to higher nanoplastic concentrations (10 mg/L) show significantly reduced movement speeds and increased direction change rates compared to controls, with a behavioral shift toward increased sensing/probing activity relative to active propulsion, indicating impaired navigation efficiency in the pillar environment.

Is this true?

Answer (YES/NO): NO